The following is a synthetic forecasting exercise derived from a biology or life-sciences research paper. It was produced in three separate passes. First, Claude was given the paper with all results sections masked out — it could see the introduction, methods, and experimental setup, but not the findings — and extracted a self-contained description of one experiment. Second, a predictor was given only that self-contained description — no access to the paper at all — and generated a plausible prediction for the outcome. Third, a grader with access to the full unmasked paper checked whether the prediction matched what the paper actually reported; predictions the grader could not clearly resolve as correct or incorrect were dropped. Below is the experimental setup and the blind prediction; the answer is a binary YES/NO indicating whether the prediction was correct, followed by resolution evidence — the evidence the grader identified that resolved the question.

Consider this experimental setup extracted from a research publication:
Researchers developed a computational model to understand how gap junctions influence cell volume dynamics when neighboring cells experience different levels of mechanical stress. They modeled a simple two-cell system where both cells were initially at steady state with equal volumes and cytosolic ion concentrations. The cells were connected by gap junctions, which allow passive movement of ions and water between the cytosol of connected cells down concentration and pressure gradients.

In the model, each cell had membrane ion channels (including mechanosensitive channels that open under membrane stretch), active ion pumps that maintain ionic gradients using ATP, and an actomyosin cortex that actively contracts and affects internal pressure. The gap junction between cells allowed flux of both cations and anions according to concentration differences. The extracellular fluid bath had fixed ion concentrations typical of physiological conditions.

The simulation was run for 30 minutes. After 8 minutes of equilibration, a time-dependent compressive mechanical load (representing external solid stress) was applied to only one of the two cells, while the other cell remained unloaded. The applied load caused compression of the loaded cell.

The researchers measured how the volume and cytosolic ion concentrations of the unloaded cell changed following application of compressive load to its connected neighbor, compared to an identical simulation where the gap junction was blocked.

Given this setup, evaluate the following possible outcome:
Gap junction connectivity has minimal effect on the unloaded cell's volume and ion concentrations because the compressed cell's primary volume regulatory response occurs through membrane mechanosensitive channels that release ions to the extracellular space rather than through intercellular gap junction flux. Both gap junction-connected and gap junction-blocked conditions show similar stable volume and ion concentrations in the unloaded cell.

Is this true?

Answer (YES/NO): NO